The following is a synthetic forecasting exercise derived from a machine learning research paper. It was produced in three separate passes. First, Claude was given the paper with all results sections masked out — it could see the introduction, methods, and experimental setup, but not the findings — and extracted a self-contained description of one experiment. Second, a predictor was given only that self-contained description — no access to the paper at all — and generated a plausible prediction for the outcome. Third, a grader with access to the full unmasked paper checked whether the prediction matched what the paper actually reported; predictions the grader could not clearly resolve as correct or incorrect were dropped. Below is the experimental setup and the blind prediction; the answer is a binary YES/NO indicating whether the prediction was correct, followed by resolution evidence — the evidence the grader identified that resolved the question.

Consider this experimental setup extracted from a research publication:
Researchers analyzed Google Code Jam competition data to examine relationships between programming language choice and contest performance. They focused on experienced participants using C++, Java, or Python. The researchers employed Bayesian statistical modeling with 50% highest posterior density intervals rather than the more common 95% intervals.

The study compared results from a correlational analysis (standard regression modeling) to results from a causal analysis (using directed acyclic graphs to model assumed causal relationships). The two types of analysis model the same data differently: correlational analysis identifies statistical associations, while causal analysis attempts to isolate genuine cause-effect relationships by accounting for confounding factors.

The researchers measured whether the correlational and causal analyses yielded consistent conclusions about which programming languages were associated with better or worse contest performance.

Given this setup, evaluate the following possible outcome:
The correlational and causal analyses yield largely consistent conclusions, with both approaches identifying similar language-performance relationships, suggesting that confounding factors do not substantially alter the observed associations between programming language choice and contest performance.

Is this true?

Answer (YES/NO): NO